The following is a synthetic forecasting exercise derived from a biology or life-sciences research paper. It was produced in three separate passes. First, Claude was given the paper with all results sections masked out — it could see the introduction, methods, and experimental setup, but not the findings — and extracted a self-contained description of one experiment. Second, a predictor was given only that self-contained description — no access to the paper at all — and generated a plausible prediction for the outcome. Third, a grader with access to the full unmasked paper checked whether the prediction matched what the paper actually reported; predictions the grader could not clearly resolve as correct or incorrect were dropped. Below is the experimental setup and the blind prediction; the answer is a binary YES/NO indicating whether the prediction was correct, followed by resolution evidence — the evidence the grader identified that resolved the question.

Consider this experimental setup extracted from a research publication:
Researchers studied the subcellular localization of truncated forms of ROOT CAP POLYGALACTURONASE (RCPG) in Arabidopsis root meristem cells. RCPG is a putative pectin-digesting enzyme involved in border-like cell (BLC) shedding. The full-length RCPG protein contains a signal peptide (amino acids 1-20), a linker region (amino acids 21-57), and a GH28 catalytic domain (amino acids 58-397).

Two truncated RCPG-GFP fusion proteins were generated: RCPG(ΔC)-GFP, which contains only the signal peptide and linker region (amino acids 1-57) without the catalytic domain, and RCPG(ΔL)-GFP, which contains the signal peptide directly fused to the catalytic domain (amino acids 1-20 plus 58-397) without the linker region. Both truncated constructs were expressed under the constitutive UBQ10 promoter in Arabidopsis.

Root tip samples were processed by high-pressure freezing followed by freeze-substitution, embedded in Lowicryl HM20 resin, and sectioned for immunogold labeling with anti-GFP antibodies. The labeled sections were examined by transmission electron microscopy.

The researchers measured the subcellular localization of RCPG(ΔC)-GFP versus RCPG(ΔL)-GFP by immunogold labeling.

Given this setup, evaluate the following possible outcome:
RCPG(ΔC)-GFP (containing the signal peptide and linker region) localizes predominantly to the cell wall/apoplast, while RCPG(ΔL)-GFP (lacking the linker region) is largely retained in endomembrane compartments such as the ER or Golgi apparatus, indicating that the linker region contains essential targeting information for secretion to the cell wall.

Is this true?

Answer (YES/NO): NO